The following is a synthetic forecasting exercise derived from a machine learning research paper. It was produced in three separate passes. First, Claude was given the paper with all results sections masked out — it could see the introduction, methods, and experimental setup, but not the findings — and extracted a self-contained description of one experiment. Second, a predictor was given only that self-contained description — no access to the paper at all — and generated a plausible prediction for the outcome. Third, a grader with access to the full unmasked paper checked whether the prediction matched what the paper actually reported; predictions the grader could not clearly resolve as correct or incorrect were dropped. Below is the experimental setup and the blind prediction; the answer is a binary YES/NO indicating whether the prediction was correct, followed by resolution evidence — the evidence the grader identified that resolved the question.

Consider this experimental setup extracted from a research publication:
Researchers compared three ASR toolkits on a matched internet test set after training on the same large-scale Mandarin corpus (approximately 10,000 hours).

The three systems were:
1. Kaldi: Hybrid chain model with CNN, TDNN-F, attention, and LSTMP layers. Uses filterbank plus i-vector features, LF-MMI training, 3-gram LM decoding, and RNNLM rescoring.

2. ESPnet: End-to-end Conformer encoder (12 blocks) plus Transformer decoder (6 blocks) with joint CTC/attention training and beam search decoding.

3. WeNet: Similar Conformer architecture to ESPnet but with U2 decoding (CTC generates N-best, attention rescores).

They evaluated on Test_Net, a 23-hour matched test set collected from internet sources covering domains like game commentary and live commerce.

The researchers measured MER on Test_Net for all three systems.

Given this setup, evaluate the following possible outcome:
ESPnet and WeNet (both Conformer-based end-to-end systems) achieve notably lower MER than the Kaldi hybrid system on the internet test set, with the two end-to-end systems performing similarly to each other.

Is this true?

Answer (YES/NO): YES